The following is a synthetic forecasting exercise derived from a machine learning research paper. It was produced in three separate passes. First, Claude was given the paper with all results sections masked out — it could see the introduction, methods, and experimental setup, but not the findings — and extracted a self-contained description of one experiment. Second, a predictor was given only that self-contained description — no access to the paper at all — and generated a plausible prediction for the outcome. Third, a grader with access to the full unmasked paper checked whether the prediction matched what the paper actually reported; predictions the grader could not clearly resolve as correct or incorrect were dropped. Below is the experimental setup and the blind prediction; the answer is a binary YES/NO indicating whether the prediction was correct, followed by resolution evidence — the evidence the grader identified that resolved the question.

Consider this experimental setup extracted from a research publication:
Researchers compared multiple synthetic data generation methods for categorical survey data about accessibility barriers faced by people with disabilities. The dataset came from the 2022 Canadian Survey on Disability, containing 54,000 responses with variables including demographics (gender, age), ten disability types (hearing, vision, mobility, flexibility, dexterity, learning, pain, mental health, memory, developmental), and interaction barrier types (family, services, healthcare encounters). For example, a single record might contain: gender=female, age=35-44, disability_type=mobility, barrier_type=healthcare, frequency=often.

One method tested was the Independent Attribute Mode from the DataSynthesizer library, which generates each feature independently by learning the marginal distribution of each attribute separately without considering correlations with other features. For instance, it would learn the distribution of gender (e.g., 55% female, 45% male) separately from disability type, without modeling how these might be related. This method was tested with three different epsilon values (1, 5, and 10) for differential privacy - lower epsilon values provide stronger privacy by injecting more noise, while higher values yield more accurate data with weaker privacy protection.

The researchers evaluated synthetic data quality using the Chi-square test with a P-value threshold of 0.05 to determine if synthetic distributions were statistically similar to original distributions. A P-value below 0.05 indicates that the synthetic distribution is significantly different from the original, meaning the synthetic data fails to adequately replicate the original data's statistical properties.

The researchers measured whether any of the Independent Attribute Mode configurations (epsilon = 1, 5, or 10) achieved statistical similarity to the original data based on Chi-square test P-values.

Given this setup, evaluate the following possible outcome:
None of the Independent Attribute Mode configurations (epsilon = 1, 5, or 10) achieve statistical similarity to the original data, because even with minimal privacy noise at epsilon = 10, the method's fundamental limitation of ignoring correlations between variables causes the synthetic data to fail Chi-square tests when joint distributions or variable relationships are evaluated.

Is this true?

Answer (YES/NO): YES